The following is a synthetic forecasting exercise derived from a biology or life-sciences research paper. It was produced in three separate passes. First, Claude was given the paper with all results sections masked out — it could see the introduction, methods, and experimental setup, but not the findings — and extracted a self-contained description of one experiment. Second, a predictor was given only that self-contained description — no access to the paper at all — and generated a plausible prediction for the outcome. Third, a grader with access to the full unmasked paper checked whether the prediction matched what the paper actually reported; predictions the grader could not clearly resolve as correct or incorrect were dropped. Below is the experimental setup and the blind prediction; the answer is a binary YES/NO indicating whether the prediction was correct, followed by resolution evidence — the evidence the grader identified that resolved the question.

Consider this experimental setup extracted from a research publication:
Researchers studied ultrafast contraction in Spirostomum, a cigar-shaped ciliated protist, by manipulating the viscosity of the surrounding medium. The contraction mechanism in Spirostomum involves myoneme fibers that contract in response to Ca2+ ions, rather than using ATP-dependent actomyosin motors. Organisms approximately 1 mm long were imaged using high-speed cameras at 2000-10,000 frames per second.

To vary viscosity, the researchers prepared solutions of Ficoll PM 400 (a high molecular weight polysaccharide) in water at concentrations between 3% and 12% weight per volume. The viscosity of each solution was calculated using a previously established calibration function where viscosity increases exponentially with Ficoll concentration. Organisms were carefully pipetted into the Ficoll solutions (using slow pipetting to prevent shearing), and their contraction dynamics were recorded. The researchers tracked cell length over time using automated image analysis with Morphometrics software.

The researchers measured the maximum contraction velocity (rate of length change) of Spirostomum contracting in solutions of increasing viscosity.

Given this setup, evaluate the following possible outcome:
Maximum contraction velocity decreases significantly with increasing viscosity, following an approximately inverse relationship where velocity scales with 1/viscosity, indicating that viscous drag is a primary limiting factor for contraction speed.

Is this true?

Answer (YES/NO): NO